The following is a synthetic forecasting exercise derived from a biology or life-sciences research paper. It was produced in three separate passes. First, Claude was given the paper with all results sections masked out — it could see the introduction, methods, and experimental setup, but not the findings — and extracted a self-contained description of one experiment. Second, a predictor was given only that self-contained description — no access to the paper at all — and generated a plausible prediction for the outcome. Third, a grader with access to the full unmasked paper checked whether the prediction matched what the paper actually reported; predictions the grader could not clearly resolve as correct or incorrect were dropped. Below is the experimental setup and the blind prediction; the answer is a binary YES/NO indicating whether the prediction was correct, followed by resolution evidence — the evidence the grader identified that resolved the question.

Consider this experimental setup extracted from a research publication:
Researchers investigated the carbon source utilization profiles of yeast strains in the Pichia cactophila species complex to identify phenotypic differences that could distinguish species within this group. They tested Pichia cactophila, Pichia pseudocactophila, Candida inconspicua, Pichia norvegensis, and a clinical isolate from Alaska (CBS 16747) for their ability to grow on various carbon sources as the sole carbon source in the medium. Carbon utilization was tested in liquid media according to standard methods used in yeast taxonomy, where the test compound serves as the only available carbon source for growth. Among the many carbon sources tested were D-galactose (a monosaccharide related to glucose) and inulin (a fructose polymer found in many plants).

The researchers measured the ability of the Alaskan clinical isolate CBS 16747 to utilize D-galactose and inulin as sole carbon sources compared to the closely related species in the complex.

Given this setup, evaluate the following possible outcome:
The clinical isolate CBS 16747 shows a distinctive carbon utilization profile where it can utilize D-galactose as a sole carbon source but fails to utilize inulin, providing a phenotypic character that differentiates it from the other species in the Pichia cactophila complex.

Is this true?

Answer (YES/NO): NO